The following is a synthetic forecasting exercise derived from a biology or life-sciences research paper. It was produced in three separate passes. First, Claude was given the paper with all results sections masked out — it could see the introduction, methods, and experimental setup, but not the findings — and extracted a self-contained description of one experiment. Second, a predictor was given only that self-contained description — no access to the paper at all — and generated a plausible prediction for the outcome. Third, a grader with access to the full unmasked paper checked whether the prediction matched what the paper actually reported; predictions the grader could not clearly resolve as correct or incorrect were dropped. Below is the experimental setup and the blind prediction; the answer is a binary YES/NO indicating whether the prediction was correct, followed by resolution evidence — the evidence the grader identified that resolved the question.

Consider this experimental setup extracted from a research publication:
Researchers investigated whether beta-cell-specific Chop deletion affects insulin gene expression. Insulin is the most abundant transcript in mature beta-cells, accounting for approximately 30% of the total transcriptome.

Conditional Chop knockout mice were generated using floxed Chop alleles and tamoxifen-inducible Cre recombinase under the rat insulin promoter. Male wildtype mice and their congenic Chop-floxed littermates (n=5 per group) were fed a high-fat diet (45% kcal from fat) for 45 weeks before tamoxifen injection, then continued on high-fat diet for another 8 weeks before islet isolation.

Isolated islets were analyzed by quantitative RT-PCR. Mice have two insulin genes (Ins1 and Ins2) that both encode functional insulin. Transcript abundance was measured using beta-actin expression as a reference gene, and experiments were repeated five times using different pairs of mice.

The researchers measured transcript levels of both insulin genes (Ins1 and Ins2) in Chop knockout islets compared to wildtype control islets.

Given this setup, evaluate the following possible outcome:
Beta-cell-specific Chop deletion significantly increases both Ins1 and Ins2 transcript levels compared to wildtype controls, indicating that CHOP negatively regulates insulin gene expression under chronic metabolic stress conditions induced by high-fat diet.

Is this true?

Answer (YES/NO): NO